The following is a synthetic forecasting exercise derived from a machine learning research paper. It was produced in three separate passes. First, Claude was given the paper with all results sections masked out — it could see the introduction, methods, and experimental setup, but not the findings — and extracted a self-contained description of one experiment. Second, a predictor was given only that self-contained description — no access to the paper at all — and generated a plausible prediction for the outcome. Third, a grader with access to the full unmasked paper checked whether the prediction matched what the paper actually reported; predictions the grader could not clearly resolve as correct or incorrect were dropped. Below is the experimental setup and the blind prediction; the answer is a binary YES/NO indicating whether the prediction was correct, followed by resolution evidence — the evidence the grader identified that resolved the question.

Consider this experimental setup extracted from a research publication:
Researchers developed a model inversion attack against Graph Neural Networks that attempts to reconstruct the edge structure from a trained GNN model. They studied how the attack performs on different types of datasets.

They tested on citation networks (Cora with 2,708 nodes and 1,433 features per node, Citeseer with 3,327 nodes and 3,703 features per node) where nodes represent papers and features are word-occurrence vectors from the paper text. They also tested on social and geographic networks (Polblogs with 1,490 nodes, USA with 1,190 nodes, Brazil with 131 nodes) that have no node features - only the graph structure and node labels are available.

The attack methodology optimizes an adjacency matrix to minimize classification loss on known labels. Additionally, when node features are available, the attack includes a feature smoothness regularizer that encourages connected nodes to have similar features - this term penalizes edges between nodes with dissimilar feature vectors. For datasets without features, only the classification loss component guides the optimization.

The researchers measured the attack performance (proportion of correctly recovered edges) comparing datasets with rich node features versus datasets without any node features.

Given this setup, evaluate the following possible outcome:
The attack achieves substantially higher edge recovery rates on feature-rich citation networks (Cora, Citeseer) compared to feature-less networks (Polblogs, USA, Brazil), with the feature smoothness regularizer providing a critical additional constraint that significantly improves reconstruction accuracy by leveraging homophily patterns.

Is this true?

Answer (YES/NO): NO